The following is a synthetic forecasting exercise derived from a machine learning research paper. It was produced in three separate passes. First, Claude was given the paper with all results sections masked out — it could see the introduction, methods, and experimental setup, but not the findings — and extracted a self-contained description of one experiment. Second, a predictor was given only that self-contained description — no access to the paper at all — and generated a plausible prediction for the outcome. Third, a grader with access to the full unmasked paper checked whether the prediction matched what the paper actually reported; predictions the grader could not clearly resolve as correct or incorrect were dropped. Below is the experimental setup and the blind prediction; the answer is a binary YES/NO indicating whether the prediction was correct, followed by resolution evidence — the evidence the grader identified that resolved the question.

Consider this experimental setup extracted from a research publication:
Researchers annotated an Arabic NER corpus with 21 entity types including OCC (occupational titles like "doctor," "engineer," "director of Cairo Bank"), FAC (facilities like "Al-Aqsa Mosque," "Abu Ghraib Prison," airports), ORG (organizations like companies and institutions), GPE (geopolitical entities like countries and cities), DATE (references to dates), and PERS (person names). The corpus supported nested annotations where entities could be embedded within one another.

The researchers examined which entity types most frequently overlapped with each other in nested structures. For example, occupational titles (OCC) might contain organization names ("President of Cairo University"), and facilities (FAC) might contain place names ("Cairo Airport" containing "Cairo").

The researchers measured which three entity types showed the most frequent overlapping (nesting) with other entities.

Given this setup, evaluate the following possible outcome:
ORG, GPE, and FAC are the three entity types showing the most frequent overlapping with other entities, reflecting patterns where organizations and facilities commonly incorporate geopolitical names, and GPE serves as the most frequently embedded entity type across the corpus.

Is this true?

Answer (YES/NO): NO